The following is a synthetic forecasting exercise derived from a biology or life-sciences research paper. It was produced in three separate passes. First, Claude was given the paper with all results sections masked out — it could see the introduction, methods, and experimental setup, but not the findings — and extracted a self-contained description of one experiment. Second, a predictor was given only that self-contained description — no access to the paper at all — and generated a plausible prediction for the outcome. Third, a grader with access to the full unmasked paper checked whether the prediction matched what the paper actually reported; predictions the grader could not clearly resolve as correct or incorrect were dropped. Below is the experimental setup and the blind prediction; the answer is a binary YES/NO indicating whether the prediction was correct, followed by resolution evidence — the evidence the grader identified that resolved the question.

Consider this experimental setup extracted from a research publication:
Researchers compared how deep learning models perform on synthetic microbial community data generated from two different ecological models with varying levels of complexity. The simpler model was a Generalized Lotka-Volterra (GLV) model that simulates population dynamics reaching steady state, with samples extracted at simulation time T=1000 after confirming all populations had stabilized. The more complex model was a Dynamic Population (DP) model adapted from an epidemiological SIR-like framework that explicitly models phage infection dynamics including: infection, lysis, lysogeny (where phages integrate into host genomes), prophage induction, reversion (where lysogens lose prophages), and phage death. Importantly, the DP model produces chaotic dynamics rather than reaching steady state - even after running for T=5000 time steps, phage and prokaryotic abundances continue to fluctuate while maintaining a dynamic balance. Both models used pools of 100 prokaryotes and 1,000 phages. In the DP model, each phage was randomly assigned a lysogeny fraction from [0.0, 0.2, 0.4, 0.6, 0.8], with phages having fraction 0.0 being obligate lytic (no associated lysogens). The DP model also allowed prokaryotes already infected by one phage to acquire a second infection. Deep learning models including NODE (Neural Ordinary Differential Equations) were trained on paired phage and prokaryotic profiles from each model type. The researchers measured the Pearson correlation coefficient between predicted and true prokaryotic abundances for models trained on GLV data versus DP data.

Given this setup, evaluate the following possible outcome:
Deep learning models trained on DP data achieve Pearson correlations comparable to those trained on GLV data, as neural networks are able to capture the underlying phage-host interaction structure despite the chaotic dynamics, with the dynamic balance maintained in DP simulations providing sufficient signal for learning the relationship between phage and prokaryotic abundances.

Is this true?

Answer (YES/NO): NO